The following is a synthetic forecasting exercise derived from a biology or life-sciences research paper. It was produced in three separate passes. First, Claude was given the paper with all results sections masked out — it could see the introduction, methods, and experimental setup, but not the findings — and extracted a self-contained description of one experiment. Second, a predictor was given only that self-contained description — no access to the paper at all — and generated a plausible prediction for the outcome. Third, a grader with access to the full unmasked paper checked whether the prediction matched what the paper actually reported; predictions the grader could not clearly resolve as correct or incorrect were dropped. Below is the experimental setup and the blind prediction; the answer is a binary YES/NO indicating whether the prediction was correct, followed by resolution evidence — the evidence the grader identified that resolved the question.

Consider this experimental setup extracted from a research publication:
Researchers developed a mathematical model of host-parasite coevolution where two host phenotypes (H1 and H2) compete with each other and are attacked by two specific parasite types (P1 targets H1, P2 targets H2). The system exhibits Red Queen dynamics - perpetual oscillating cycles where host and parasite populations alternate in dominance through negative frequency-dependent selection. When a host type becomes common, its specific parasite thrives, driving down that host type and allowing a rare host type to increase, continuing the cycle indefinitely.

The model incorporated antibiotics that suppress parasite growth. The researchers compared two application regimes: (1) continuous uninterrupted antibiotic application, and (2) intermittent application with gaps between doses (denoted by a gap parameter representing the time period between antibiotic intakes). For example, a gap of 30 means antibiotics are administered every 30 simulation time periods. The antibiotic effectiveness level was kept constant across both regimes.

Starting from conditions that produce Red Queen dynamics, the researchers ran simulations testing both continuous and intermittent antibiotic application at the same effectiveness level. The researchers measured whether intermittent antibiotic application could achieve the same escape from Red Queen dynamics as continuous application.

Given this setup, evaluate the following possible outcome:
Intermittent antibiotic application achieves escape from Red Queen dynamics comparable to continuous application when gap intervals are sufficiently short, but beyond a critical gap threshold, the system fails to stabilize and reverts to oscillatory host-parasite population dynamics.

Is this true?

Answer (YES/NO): NO